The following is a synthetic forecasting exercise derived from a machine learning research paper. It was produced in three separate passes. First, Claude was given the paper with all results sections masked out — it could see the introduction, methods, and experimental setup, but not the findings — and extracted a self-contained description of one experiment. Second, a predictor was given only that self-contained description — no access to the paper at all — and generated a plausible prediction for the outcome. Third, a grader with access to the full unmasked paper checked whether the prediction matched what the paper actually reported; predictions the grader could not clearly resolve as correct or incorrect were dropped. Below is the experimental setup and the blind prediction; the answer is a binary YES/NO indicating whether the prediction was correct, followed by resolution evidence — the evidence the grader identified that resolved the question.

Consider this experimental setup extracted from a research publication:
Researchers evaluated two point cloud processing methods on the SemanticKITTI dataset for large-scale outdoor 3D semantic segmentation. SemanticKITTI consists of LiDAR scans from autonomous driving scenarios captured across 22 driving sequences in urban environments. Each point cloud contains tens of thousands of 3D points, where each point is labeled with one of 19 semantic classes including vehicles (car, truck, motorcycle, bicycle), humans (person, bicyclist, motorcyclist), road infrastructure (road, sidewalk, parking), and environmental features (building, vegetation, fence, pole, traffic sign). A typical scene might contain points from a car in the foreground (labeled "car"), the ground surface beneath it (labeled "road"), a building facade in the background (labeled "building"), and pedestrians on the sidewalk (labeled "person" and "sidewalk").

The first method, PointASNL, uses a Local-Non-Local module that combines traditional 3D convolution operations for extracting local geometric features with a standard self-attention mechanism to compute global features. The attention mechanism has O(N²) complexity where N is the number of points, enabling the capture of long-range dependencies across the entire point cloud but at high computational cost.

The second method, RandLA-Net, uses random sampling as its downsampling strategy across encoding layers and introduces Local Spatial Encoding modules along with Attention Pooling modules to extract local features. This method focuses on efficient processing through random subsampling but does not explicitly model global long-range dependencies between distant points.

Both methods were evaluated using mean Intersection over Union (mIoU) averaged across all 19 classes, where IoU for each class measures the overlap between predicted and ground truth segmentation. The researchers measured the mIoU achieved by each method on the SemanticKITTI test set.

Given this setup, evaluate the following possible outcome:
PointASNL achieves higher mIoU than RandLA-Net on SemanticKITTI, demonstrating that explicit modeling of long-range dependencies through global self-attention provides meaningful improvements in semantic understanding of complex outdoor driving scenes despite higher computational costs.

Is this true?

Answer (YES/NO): NO